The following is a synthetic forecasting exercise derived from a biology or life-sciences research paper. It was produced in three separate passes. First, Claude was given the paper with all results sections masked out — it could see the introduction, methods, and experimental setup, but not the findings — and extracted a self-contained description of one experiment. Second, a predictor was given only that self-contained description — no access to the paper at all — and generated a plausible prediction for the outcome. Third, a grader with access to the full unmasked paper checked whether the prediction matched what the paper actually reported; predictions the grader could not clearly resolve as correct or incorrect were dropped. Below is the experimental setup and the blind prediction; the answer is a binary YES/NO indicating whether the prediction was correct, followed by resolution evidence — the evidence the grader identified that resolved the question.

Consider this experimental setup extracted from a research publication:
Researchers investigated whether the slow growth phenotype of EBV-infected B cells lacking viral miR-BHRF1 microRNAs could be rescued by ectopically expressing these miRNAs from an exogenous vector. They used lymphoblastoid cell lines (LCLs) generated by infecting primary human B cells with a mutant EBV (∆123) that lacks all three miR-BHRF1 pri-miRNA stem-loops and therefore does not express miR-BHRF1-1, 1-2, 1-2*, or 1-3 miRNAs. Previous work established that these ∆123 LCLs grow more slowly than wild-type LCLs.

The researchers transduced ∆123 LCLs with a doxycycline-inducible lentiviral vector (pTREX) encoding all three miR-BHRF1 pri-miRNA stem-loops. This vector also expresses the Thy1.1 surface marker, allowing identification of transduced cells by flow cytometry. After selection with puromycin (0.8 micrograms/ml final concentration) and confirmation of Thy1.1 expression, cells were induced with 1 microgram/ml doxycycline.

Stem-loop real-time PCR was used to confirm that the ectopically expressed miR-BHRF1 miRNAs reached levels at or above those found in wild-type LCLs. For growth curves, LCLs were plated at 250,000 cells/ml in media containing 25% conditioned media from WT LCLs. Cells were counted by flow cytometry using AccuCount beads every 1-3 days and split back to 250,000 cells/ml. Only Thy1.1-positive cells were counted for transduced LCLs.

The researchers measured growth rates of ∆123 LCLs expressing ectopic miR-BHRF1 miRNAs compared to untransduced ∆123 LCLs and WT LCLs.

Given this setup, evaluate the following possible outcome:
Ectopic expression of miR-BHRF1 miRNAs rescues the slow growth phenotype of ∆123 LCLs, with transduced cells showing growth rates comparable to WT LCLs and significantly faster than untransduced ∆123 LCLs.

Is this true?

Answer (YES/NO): NO